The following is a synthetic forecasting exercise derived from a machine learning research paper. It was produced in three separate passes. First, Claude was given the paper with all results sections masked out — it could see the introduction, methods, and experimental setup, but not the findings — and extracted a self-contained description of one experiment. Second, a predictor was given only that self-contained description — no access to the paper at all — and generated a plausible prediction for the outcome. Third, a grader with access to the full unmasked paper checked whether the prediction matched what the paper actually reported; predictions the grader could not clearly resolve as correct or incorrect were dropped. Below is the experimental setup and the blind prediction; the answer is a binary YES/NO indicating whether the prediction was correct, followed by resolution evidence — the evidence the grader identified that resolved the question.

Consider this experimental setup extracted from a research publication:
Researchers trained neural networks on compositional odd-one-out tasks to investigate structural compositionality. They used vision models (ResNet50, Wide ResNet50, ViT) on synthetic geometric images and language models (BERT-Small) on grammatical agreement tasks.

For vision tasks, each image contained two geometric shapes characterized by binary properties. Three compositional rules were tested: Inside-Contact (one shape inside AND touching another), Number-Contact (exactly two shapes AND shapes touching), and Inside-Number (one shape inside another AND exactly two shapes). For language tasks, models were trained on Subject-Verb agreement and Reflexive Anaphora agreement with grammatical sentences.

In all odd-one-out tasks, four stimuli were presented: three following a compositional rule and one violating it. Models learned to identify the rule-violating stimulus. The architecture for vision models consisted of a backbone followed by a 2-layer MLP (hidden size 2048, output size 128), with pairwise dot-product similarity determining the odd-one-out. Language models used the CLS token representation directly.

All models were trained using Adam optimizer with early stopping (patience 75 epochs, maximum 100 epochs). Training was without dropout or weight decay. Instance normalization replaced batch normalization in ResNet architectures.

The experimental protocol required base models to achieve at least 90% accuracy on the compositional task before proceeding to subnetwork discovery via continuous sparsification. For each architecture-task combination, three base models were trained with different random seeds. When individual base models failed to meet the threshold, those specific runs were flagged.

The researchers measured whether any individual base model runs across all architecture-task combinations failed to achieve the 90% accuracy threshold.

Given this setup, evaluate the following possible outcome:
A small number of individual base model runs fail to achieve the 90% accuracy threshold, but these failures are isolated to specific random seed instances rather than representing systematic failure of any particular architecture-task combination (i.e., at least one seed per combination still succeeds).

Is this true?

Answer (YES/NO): NO